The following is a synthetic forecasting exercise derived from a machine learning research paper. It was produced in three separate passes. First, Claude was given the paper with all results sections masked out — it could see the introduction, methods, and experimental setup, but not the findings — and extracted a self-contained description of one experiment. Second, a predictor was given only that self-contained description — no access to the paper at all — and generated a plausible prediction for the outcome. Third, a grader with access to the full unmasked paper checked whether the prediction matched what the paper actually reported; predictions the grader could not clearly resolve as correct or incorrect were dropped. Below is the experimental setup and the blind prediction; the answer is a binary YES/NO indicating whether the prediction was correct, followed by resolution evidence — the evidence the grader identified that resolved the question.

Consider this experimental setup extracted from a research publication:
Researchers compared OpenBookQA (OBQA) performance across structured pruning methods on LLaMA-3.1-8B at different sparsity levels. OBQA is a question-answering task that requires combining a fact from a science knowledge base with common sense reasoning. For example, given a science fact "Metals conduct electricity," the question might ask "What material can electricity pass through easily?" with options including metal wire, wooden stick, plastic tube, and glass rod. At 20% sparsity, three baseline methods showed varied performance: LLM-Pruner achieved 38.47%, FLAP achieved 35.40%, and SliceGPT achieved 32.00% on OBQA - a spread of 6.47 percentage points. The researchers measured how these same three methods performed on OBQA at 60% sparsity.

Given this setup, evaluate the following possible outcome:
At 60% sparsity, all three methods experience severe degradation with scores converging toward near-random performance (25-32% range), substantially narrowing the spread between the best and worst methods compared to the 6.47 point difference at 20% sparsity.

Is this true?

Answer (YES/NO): YES